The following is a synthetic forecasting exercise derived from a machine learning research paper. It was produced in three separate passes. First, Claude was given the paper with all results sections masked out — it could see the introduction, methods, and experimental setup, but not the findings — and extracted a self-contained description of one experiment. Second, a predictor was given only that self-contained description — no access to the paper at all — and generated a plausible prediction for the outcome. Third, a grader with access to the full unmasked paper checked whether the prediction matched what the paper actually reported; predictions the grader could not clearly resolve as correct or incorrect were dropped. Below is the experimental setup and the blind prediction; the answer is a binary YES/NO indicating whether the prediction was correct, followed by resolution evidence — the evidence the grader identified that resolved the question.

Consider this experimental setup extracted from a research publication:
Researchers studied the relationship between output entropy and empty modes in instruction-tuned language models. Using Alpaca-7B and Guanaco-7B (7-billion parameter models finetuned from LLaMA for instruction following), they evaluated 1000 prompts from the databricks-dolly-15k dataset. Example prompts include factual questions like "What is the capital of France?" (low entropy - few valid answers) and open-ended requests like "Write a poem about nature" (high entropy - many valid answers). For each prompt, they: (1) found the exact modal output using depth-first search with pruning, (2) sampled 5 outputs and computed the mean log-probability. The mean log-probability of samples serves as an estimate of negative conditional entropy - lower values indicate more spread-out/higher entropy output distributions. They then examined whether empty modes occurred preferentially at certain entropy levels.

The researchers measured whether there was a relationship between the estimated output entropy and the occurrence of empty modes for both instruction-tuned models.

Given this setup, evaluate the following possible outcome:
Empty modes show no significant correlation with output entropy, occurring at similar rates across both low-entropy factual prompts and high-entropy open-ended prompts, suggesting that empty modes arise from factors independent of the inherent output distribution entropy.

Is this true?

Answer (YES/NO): NO